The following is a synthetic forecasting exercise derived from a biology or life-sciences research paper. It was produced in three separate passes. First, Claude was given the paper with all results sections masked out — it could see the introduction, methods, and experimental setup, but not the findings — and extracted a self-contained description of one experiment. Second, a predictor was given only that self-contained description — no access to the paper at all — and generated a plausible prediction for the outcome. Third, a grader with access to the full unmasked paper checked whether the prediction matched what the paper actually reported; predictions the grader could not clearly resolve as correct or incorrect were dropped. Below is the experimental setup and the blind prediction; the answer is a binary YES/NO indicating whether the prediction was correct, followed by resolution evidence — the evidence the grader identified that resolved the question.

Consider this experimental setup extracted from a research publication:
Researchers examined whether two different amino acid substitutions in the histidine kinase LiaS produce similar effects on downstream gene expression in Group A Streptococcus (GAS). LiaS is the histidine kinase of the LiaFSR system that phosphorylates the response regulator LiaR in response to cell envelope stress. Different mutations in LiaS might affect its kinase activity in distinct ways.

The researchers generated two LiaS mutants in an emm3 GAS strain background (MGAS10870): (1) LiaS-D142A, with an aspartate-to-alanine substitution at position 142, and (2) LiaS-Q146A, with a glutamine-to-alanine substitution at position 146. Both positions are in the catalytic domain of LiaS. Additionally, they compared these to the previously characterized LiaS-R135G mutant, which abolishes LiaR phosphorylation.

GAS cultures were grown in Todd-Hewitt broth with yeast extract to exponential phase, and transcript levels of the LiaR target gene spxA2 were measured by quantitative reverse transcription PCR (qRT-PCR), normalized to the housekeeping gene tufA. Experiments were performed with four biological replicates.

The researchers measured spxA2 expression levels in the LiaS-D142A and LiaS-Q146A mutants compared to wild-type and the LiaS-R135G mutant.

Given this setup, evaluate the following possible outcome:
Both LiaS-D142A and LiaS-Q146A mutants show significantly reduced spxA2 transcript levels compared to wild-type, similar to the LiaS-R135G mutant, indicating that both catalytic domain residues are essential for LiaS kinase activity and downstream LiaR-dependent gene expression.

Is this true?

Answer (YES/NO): NO